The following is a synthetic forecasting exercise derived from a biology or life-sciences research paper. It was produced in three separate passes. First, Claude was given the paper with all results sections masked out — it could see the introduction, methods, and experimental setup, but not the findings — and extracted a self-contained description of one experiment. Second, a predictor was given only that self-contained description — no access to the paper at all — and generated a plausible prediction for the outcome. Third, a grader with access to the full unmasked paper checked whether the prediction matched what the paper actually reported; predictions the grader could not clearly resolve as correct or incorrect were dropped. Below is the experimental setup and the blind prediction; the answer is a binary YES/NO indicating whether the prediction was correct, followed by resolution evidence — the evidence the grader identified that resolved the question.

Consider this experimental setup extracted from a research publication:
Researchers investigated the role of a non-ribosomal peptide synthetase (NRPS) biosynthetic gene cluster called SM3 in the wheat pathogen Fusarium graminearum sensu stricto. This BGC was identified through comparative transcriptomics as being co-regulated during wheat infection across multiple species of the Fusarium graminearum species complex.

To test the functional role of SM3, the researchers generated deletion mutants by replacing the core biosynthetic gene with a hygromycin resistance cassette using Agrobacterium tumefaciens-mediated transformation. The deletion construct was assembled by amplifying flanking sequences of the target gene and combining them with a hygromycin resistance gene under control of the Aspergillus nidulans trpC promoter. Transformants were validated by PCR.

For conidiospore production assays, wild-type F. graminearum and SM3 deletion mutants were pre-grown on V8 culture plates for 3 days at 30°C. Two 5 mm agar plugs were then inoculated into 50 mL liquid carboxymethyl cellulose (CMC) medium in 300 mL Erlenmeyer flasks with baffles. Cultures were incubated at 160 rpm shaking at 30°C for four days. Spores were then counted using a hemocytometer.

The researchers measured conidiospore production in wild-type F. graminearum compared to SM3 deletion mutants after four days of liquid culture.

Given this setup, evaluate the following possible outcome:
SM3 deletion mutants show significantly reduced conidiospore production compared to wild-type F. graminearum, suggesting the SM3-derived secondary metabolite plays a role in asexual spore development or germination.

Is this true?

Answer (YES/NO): YES